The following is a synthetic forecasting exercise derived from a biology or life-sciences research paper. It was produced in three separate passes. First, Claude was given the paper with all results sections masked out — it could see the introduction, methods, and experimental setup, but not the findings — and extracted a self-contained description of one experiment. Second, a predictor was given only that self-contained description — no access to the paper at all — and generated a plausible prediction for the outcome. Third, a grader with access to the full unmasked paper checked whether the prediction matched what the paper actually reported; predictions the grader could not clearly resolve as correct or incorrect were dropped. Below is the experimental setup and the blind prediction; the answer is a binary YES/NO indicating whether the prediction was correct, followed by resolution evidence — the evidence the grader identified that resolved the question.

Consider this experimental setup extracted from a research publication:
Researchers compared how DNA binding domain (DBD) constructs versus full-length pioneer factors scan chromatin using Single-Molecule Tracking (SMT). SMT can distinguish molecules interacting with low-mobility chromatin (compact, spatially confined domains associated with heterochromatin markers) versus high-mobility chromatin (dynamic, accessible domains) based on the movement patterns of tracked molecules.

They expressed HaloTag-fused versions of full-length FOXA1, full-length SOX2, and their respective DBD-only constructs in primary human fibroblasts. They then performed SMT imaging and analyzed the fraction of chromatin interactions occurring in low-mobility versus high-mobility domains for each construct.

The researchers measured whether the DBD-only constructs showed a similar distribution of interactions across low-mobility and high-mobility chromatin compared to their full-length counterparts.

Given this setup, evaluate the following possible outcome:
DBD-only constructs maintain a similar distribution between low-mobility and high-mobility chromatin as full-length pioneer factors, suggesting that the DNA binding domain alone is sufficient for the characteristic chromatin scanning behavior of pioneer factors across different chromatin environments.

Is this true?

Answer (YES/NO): NO